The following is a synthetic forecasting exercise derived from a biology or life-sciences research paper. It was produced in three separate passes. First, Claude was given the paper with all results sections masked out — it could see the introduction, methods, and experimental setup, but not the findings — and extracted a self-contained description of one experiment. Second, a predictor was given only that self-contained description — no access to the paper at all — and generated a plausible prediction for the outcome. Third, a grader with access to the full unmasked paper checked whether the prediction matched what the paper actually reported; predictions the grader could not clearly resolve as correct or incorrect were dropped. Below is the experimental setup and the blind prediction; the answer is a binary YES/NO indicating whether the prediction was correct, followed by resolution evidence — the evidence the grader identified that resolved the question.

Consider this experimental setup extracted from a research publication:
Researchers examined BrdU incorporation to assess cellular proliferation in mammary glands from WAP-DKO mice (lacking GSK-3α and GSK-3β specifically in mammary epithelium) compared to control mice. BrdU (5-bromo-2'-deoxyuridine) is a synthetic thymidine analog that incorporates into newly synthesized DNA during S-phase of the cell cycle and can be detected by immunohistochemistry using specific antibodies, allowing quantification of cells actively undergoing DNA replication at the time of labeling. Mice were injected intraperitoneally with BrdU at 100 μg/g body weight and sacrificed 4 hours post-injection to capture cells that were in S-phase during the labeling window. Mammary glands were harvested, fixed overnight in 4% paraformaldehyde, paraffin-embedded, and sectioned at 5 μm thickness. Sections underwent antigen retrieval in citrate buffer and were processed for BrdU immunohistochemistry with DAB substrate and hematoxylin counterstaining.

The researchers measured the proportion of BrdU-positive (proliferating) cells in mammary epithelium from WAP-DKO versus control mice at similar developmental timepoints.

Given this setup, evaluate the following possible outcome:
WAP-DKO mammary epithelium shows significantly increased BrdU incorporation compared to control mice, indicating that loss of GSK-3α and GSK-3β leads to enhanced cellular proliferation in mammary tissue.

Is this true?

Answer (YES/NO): YES